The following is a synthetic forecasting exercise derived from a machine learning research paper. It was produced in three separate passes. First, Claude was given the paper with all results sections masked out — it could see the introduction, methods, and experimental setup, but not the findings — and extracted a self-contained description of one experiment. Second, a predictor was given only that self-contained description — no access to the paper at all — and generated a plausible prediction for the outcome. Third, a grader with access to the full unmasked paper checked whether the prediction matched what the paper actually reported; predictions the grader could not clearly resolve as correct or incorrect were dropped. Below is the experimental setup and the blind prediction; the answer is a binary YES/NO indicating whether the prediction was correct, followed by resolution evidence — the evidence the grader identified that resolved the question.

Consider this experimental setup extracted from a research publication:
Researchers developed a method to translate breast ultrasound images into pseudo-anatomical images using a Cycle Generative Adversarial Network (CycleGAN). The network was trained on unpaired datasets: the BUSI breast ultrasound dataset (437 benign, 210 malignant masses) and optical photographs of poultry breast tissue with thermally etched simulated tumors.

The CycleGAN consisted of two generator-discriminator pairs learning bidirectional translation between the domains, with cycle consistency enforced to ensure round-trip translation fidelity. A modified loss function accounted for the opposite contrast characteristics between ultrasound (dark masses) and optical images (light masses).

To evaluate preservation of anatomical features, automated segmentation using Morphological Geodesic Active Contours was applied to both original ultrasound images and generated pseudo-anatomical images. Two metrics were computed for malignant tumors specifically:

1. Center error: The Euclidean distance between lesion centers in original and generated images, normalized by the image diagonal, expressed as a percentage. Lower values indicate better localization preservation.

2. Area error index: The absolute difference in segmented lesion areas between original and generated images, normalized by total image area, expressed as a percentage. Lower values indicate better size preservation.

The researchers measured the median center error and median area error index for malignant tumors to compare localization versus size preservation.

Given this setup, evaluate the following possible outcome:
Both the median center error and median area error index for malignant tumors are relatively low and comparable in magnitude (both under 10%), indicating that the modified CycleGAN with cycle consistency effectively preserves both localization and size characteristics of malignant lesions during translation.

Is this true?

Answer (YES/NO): YES